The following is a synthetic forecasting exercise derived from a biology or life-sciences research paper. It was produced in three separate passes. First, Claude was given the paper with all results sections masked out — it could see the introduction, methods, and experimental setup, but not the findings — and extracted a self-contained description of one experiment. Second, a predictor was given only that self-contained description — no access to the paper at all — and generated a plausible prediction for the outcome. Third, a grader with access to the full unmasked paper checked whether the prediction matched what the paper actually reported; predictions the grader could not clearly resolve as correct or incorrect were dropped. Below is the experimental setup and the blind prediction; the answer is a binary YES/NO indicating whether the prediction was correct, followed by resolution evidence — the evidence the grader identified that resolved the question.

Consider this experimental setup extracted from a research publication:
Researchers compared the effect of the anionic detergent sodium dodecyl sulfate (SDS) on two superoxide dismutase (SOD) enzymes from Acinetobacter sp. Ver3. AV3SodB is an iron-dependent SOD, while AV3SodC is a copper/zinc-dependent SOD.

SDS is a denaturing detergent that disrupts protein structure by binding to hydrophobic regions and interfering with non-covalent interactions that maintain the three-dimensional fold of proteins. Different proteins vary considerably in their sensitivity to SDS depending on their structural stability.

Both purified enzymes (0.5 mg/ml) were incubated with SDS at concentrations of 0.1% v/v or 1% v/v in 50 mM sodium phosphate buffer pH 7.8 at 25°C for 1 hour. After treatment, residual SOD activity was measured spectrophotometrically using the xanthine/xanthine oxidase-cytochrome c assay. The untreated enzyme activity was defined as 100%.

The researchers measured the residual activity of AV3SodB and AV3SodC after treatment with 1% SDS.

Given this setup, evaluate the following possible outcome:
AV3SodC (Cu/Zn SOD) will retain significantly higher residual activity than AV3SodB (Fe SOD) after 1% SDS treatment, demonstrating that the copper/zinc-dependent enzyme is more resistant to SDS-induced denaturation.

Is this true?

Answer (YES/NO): YES